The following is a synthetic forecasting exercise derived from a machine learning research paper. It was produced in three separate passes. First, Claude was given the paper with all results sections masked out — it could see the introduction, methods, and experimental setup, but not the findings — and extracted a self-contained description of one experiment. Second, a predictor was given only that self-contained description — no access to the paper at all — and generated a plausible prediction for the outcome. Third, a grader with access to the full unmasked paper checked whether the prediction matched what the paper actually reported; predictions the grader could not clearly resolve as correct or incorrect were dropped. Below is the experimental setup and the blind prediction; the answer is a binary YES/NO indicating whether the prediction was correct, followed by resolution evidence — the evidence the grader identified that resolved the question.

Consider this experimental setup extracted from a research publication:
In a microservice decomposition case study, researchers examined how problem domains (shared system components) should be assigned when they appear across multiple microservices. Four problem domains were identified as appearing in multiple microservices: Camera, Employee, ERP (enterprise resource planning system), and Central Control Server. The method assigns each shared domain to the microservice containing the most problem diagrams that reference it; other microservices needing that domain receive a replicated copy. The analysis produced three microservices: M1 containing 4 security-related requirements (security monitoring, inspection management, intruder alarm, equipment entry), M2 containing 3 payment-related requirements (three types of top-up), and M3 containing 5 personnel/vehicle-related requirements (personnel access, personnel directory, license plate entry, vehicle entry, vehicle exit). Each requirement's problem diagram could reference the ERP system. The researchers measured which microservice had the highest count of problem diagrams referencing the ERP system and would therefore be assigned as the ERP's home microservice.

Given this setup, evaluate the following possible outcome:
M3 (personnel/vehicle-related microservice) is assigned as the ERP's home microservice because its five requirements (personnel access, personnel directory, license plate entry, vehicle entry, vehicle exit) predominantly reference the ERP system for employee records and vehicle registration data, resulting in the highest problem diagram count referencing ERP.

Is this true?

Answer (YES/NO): YES